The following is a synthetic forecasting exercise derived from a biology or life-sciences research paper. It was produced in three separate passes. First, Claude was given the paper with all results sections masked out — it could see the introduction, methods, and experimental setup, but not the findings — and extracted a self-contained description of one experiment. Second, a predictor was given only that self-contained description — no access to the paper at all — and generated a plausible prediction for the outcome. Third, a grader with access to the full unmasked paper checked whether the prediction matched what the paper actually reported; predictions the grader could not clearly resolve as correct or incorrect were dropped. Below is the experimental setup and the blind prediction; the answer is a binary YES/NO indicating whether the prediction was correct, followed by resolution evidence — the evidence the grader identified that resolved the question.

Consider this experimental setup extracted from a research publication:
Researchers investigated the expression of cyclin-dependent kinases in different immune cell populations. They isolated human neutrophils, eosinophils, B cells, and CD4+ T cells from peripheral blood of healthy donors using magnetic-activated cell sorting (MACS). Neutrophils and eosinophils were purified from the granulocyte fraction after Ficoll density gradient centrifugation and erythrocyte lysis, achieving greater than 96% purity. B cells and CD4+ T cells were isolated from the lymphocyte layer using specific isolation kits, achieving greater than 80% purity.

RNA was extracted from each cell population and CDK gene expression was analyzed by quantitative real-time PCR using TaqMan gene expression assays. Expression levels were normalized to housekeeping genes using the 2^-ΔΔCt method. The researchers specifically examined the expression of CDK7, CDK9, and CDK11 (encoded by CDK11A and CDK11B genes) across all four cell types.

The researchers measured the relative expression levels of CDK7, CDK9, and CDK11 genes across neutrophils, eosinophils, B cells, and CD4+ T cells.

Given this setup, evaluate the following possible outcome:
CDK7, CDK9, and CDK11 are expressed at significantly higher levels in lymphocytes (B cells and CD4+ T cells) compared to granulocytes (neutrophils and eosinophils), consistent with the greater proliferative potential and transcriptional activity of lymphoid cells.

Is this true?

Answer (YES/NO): NO